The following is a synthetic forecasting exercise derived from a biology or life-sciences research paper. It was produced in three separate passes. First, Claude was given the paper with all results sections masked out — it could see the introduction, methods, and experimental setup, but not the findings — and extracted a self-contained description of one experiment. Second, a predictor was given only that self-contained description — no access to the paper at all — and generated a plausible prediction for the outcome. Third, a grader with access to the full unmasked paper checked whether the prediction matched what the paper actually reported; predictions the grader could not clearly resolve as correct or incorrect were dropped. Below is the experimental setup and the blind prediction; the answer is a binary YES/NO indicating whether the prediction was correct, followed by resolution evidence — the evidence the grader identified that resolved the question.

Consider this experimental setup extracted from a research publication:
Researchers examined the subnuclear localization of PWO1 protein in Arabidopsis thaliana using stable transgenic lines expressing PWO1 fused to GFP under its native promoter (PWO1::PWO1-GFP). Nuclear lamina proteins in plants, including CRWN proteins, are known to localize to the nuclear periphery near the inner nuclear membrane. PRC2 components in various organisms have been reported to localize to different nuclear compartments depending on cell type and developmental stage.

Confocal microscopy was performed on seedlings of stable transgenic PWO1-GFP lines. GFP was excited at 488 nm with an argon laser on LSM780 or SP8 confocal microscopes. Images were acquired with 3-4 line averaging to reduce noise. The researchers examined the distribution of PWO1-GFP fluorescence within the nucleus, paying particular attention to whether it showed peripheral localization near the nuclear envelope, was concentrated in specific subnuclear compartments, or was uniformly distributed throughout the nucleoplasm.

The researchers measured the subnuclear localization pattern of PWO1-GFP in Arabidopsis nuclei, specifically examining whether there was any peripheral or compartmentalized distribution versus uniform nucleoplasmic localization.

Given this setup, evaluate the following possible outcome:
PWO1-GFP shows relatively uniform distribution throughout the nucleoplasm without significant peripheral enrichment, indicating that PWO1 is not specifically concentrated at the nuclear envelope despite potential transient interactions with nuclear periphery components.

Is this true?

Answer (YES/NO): NO